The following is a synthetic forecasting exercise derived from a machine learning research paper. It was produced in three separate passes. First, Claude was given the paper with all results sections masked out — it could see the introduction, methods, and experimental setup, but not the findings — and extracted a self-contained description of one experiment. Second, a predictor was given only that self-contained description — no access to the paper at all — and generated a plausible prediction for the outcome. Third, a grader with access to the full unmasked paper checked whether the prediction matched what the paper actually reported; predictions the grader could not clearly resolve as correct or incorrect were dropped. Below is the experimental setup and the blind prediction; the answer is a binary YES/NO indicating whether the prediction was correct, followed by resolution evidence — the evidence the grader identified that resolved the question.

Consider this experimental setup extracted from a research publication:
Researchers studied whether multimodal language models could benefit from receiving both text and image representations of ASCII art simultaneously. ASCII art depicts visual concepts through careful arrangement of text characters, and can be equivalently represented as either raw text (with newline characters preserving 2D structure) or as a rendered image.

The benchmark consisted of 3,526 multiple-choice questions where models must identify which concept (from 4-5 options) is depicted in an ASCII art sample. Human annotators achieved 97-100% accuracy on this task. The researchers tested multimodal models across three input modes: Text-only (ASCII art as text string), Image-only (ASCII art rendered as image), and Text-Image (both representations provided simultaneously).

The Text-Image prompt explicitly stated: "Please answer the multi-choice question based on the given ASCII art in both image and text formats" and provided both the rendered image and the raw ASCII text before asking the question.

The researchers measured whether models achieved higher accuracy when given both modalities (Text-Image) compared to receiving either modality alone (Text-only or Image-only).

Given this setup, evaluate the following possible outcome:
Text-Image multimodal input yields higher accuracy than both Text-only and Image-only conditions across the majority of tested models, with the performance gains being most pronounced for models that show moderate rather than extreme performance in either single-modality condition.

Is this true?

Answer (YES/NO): NO